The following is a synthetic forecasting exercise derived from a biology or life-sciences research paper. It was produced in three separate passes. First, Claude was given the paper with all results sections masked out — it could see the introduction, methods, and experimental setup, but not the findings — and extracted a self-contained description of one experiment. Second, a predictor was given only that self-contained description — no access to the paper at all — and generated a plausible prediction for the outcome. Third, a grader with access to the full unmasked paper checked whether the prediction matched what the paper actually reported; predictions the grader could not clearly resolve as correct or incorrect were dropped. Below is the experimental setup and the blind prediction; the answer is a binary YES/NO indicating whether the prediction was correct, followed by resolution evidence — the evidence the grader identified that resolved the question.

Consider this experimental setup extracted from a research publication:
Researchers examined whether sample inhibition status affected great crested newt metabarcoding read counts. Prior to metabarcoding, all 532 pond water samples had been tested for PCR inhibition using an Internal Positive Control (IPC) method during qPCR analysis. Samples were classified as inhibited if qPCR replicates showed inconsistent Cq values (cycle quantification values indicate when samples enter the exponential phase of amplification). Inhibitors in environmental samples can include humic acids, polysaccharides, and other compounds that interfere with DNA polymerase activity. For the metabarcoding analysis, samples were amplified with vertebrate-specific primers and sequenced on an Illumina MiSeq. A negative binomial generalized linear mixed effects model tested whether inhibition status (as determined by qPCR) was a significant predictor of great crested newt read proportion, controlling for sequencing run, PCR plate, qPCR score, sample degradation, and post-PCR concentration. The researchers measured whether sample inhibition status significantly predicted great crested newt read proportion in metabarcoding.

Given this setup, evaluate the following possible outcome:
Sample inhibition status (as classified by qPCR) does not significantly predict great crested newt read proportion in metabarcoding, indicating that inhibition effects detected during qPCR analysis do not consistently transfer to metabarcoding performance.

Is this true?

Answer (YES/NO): YES